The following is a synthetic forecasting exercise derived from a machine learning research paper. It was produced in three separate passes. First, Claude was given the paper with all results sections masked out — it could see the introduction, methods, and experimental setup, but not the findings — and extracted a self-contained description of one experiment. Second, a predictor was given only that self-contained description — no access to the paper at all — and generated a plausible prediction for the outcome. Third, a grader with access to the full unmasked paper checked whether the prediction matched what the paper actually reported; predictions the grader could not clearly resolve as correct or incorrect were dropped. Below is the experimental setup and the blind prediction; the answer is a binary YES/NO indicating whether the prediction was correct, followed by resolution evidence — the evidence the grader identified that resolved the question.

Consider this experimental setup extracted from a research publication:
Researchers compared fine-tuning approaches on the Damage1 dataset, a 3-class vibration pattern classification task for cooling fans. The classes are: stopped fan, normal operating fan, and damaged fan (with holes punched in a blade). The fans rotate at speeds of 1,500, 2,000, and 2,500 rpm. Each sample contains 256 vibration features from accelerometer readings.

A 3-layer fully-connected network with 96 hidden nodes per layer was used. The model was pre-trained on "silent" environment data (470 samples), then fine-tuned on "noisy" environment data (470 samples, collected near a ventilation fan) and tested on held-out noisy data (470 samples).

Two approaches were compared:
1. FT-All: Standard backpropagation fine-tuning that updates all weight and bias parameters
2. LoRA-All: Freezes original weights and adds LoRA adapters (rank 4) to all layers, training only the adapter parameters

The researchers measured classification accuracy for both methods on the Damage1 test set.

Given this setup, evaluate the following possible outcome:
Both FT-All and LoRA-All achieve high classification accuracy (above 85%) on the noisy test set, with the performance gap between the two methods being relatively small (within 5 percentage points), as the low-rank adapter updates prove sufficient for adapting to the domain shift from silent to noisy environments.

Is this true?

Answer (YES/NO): YES